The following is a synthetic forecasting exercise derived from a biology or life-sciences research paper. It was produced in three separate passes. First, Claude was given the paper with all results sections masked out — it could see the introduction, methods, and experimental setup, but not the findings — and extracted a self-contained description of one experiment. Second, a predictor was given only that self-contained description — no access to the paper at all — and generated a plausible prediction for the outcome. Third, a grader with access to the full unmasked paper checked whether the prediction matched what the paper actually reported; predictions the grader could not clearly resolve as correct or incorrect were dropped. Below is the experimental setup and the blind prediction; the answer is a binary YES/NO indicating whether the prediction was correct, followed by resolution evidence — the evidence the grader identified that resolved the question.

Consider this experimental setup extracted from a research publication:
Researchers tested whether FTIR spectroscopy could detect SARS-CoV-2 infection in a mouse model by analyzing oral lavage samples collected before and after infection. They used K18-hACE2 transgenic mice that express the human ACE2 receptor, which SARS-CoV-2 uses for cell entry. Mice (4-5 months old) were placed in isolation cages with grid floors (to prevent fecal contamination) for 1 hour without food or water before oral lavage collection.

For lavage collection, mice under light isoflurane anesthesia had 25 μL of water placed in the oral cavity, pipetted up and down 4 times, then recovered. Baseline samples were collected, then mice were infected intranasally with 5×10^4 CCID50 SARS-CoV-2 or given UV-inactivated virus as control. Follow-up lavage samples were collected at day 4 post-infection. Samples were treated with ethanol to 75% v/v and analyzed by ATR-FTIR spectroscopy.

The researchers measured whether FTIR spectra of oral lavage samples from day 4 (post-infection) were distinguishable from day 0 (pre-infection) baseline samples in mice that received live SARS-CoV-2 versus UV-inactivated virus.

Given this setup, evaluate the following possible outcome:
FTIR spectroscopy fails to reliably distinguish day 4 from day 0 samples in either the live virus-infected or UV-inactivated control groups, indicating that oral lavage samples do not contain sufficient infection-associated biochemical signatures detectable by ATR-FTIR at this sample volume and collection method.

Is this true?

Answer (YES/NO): NO